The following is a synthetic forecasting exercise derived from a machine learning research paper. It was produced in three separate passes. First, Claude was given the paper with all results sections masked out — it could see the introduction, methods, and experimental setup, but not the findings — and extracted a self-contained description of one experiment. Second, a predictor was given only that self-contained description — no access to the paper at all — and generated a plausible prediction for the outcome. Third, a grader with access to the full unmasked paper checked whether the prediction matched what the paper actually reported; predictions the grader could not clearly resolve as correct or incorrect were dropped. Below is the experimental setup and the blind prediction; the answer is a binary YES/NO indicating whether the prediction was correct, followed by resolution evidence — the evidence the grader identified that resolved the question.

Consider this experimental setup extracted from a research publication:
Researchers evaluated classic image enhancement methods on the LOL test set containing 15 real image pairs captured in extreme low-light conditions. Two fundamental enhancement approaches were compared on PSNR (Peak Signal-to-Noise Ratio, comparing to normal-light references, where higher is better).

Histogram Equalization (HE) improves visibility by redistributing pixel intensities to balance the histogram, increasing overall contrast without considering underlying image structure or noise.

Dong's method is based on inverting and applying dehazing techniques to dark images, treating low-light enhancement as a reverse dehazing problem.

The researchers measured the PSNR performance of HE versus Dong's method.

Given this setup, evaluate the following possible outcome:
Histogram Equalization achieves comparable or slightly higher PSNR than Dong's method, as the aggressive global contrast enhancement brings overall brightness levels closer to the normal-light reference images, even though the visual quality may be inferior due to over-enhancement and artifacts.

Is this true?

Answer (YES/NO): NO